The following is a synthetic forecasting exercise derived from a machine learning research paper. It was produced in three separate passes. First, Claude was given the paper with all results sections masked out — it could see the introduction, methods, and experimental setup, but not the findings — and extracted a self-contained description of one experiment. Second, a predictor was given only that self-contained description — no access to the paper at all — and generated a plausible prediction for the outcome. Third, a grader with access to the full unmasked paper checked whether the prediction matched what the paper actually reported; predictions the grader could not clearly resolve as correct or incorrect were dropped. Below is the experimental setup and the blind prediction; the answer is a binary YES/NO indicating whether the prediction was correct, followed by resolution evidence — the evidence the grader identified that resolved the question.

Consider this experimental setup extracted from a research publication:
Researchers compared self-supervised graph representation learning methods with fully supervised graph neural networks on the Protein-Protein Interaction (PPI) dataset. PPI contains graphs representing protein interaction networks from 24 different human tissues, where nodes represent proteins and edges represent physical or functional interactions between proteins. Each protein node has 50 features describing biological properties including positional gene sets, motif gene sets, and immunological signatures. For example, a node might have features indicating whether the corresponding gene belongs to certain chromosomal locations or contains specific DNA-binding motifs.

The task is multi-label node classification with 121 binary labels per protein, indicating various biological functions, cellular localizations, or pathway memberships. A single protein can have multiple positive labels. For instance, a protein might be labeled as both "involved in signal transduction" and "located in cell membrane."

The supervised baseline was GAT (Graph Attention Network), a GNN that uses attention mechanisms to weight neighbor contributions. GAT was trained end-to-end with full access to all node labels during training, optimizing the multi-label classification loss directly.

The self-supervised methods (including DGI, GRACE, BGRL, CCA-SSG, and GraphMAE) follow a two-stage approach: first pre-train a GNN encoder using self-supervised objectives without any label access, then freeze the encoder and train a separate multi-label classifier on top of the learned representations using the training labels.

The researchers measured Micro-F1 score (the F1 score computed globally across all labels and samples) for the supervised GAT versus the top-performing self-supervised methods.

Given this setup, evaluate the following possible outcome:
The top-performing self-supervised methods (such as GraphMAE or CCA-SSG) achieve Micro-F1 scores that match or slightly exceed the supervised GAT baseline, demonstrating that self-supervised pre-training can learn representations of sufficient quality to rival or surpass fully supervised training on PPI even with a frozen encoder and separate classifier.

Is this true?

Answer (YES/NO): NO